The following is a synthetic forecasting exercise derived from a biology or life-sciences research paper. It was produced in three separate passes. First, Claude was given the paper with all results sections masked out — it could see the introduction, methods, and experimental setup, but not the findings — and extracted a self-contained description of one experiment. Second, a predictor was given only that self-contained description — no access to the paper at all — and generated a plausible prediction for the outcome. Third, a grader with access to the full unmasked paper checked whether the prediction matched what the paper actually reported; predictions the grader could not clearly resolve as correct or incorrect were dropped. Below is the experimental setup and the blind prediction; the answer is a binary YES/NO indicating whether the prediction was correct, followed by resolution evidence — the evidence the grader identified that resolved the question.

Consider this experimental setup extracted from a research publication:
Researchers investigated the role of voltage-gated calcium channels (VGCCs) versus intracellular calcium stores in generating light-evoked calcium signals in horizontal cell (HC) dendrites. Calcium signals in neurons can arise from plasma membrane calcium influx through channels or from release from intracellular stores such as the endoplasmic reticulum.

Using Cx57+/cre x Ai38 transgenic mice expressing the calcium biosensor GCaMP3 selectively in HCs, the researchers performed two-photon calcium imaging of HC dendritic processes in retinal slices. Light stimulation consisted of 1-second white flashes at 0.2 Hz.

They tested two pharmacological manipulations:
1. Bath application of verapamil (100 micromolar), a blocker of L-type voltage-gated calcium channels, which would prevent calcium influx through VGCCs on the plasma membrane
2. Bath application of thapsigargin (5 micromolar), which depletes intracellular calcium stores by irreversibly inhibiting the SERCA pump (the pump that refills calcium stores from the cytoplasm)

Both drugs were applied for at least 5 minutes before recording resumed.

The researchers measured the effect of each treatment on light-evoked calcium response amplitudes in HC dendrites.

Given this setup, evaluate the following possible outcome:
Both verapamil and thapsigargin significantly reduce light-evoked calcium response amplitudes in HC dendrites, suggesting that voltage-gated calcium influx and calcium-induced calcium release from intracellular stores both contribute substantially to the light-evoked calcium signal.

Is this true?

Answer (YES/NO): NO